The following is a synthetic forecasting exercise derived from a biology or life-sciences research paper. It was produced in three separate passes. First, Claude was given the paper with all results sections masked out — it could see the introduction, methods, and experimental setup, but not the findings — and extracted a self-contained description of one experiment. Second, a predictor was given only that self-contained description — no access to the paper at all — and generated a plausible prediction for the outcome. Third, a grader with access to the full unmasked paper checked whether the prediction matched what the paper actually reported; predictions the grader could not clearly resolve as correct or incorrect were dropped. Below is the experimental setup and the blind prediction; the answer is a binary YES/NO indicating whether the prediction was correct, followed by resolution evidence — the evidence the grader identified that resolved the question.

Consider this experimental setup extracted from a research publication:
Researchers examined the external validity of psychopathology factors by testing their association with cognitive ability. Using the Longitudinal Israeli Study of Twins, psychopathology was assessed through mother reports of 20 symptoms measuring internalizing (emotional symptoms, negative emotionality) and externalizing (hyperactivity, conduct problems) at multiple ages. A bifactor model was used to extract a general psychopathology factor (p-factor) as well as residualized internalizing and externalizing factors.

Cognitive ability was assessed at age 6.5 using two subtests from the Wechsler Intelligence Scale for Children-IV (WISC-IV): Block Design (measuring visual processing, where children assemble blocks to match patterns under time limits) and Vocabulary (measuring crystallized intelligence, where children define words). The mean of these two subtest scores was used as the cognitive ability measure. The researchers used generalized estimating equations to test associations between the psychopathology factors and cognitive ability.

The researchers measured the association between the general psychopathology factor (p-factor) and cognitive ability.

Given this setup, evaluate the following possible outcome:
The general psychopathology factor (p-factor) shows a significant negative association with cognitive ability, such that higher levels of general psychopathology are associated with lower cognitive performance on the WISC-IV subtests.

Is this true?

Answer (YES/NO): NO